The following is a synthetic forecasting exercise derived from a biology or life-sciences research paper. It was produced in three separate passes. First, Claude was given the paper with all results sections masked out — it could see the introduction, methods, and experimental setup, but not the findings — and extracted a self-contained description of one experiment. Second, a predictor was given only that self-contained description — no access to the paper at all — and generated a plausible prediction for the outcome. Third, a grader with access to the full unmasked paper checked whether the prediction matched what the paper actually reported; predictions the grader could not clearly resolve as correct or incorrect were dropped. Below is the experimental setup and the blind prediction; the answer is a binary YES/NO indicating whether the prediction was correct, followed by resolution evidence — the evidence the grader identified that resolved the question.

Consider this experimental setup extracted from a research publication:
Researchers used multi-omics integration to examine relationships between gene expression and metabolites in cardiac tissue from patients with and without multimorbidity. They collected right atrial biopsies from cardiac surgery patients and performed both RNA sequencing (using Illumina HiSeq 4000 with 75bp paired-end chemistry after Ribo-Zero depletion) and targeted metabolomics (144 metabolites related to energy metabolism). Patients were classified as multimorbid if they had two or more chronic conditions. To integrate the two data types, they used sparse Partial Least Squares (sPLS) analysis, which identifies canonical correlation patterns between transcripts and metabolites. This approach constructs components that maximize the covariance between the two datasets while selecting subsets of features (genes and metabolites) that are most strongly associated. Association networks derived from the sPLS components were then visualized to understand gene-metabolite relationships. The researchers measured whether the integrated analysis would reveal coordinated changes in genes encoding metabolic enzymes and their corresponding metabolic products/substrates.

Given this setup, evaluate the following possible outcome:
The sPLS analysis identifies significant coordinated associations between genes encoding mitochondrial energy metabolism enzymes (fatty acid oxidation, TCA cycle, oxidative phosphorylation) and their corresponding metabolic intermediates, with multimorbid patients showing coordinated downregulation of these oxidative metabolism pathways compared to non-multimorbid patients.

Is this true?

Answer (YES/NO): YES